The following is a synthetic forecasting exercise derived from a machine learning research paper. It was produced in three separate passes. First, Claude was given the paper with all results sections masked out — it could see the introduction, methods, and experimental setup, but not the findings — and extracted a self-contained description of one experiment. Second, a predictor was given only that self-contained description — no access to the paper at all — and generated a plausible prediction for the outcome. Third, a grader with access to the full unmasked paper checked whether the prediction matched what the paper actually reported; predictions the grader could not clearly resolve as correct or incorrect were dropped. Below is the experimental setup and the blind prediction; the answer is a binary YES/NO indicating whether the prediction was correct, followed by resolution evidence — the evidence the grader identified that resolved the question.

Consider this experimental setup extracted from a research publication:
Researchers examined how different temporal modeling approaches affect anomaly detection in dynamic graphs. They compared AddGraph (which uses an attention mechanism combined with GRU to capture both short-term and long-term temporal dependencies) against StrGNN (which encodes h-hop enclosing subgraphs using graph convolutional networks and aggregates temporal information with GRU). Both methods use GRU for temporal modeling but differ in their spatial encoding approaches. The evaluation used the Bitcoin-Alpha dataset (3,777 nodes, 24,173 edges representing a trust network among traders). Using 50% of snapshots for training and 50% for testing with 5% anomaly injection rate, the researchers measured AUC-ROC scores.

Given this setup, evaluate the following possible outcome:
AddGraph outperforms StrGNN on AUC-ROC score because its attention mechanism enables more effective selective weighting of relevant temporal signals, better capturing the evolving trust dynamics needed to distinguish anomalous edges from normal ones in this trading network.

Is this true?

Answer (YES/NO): NO